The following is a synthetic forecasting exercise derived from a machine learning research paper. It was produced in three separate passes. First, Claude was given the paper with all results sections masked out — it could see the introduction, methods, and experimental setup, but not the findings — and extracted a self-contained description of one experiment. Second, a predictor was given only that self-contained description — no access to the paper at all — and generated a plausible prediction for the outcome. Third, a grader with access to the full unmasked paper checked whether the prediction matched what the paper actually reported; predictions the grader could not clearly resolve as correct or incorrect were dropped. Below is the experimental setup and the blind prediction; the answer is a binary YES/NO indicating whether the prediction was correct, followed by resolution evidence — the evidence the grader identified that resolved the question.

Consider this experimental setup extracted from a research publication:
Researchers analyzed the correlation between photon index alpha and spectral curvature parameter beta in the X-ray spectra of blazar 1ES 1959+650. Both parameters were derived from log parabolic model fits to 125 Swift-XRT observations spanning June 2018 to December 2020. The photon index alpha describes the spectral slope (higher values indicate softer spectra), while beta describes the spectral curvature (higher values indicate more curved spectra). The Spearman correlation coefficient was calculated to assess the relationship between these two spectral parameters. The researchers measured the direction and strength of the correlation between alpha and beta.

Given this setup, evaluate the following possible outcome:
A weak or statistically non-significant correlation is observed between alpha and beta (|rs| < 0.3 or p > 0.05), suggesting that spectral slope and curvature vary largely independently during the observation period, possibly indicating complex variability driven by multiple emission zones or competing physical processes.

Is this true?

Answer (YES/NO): NO